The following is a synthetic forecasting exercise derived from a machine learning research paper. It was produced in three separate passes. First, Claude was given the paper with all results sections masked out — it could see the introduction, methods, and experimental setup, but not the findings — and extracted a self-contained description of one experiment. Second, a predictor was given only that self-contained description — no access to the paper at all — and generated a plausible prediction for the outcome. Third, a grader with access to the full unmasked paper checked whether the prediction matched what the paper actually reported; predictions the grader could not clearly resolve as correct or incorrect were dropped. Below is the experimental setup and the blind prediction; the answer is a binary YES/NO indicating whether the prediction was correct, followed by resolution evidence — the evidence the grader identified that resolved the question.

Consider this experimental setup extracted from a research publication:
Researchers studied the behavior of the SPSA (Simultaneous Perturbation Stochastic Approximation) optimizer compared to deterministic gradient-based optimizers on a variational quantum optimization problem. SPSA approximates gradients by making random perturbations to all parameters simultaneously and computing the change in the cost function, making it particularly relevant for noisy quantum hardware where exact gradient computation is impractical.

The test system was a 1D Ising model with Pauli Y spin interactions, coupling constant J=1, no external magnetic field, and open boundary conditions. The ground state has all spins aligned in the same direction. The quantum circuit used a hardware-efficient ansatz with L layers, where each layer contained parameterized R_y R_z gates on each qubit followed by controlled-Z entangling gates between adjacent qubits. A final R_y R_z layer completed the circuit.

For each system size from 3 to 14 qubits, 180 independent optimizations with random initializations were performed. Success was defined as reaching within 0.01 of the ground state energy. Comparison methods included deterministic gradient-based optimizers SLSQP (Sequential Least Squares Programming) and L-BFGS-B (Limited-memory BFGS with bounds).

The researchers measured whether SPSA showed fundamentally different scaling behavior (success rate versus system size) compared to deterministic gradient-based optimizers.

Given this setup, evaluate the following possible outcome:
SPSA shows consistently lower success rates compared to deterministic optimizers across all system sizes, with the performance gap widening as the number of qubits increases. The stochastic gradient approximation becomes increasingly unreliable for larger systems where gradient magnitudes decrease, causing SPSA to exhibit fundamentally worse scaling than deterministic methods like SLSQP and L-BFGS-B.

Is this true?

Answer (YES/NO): NO